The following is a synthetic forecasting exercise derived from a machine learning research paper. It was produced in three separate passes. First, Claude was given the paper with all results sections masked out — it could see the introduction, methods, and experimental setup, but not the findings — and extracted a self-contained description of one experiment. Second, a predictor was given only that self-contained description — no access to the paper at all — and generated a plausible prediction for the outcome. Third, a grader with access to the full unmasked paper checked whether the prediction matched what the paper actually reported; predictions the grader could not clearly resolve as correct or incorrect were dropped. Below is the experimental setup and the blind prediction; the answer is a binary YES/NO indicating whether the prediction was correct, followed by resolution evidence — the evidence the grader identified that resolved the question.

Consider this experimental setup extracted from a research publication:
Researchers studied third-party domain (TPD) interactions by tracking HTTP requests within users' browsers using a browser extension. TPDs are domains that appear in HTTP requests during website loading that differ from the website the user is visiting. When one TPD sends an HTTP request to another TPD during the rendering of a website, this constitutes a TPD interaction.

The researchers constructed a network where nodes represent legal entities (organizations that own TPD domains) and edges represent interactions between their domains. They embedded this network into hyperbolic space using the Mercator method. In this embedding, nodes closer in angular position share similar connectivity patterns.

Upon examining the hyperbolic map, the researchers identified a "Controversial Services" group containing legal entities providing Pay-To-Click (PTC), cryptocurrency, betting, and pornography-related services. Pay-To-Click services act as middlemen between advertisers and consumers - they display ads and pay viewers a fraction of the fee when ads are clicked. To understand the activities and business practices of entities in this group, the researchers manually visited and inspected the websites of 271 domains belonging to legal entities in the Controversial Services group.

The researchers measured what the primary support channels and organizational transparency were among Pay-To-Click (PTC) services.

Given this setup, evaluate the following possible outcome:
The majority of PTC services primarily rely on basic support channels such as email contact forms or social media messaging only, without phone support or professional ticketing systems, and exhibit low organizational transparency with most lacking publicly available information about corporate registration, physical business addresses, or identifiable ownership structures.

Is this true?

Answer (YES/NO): NO